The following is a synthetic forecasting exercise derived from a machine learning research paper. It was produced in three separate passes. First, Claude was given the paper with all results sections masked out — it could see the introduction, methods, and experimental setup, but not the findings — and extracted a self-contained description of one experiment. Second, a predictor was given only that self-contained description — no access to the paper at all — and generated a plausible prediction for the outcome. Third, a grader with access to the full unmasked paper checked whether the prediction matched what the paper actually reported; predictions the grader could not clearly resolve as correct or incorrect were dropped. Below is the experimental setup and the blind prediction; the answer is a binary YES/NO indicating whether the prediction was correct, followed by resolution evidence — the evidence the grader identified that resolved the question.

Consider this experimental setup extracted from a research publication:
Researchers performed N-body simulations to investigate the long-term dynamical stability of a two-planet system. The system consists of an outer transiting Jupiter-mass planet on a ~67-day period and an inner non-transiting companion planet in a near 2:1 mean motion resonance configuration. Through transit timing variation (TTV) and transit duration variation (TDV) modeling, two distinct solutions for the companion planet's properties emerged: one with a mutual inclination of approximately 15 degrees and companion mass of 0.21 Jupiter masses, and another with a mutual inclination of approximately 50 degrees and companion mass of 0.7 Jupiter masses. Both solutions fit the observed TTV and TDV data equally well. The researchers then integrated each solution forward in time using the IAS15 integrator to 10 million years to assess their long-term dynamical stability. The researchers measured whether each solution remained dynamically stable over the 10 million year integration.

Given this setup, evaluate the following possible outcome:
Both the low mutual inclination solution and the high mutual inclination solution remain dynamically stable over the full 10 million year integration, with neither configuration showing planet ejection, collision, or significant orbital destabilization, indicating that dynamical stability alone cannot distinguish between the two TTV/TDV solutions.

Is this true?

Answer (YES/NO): NO